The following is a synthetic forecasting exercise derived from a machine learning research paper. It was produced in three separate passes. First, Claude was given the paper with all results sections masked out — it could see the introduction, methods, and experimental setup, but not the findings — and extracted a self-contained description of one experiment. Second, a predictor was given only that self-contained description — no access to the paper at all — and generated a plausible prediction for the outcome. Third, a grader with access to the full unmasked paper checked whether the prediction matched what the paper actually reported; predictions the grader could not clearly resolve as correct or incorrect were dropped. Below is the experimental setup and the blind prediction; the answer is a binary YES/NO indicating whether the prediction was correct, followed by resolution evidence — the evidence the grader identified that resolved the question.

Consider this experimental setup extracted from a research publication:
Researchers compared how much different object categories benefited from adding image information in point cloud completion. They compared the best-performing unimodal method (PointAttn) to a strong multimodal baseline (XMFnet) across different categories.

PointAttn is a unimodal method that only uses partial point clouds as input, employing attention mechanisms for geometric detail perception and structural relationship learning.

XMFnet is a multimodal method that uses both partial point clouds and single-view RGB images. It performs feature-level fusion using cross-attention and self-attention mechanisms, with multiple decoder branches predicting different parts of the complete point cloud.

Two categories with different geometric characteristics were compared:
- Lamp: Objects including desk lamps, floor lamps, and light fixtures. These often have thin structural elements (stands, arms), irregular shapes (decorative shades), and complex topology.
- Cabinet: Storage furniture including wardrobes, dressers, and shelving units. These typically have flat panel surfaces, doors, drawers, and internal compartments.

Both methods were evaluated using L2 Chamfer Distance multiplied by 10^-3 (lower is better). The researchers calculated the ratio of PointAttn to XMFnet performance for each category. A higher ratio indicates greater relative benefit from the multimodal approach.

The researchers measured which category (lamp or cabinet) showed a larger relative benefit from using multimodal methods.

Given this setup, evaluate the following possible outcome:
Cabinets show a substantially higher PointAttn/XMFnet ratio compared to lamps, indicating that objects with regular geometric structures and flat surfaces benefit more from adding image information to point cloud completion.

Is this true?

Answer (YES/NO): YES